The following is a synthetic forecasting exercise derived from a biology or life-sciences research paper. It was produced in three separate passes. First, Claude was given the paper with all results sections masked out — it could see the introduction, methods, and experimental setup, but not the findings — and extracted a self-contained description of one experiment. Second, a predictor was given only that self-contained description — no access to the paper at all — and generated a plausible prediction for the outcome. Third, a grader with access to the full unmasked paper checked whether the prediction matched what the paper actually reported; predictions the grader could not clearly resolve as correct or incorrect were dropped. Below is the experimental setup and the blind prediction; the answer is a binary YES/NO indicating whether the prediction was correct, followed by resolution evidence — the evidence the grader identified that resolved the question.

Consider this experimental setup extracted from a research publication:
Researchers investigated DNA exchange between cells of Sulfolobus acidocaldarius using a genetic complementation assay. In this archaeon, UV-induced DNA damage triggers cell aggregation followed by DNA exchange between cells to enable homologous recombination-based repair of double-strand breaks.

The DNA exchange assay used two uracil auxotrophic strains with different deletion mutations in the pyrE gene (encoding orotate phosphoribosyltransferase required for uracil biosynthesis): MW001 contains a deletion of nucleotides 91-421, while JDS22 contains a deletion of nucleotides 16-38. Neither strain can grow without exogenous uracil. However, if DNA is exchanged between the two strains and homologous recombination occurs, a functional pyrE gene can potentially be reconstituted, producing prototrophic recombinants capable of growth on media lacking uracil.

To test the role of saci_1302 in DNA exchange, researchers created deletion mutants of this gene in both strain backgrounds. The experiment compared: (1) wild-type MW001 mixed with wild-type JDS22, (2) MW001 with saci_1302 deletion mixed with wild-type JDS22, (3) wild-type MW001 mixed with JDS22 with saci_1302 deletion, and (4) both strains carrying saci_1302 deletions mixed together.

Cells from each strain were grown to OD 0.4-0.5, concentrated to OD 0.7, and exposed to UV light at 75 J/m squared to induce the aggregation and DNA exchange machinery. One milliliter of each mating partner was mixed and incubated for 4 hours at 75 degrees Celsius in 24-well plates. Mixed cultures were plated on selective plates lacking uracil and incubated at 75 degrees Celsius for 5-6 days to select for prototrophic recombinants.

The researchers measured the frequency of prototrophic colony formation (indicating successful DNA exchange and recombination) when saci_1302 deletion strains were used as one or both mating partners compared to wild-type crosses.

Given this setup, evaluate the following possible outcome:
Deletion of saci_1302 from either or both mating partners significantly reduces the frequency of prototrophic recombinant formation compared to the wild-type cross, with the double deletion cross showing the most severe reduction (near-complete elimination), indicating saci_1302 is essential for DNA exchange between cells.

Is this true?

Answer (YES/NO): NO